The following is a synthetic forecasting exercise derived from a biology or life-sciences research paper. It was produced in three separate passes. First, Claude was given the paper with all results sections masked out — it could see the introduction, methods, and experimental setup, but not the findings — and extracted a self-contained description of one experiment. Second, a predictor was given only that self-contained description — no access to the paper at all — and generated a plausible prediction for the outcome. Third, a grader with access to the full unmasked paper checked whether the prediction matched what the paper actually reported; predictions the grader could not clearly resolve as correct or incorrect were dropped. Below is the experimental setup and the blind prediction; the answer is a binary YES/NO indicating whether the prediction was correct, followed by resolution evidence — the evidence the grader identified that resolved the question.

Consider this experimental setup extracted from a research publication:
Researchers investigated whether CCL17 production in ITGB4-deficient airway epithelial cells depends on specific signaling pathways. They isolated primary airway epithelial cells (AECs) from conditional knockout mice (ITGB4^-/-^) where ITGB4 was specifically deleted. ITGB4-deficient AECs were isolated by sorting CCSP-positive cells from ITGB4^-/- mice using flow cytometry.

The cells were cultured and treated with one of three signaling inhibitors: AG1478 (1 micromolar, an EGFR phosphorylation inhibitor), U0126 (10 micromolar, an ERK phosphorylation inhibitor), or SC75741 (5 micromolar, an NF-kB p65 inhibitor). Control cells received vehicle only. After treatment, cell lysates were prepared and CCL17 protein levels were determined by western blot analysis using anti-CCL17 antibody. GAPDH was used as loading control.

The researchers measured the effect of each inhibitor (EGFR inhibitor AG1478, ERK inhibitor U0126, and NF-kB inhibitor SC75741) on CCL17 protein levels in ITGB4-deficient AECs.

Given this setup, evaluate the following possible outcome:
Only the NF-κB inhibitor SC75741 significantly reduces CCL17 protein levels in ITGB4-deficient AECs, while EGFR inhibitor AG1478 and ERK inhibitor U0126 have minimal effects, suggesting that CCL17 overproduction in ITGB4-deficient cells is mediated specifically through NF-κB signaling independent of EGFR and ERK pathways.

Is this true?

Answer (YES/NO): NO